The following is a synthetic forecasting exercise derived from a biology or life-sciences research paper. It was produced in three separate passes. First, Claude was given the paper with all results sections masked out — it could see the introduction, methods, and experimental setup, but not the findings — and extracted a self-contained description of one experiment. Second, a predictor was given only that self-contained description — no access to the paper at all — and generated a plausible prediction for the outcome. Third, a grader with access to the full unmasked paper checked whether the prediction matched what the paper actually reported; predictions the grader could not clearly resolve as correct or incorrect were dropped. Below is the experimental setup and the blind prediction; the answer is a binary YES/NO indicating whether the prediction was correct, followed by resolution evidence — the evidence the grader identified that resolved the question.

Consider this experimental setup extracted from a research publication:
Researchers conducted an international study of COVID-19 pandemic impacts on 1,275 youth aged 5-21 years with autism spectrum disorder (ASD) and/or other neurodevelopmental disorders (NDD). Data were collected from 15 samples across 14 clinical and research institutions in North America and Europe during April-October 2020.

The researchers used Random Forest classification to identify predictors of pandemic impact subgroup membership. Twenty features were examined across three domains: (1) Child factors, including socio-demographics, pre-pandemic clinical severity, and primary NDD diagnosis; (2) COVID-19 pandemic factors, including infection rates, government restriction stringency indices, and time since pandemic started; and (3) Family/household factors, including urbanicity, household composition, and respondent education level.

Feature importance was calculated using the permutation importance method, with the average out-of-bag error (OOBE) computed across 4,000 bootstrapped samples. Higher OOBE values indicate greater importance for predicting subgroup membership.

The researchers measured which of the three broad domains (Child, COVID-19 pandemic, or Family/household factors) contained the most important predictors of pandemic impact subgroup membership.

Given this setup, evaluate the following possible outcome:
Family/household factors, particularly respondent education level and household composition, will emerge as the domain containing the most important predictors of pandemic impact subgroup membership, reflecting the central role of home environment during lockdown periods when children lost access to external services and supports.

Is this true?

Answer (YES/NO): NO